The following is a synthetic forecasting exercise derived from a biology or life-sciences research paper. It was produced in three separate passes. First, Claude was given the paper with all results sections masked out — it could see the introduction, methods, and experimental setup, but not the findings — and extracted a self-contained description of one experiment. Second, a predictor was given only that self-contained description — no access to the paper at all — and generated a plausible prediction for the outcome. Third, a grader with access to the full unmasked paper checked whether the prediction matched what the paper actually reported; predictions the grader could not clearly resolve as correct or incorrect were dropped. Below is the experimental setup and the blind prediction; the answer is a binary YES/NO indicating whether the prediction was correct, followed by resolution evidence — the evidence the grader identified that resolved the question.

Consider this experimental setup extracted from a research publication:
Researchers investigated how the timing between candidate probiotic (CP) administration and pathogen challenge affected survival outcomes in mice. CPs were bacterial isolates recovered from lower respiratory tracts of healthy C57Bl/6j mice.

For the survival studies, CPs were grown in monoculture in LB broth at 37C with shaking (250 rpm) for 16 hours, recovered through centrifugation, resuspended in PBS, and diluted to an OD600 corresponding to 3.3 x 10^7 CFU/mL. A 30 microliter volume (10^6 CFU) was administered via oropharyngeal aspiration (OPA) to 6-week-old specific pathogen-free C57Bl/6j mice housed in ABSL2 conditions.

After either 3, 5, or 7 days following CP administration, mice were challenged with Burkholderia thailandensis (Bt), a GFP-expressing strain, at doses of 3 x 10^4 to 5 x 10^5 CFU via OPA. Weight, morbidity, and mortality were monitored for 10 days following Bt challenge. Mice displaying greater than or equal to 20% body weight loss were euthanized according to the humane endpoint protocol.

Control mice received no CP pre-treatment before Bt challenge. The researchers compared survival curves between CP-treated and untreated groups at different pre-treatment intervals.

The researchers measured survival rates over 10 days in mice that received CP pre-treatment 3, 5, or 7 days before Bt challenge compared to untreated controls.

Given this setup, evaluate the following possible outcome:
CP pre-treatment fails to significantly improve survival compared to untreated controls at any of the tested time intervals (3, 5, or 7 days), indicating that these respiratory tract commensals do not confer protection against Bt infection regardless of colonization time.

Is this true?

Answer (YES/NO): NO